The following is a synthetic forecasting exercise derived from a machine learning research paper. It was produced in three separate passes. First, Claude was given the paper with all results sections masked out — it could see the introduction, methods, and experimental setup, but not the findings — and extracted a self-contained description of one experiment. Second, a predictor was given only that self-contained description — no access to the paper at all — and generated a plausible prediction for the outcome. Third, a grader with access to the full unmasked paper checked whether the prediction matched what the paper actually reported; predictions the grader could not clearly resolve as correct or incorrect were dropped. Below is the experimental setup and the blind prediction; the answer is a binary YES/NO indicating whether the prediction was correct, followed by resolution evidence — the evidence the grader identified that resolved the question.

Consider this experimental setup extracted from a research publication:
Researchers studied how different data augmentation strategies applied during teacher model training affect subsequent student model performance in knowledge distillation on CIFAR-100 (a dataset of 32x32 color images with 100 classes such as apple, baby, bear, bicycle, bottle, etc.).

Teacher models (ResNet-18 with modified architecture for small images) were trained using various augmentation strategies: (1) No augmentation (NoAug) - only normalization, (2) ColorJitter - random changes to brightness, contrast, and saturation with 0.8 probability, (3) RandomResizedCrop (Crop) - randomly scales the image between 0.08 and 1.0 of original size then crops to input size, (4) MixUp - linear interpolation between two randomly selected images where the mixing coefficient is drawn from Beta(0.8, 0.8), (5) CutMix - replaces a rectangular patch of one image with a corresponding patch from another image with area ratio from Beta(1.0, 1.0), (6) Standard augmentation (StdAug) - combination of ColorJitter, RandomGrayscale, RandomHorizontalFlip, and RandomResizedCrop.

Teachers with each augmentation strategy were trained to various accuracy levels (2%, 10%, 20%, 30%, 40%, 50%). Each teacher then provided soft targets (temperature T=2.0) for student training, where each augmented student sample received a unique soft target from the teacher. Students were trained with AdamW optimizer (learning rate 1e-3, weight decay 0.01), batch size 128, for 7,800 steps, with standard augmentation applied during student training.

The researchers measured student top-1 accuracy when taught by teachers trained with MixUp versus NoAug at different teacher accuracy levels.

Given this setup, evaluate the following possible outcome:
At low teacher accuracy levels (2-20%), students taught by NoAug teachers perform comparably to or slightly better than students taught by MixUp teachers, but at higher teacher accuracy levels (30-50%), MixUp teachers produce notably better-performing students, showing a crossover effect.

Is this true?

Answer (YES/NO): NO